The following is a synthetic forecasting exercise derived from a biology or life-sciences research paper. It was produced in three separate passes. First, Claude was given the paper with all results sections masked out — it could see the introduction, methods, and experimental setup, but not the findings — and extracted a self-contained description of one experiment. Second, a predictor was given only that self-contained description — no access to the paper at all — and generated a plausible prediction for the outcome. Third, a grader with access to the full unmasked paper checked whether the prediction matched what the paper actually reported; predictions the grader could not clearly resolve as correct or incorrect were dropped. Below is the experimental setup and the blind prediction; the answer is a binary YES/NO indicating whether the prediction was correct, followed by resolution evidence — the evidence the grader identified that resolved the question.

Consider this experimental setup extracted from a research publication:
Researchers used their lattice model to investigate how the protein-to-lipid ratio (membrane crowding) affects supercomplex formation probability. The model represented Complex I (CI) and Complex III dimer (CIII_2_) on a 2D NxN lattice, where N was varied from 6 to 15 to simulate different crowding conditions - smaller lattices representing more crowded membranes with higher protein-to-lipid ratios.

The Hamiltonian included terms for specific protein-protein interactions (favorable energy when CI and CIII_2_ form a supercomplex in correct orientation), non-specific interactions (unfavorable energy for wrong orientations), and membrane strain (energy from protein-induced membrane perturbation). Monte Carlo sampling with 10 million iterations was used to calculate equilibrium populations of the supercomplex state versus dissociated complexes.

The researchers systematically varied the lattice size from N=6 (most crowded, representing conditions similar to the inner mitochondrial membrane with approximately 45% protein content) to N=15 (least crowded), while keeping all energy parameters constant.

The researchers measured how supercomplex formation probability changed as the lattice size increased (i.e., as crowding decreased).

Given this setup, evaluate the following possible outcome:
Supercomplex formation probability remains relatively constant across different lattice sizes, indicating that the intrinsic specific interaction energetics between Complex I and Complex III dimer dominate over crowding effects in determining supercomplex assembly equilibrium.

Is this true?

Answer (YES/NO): NO